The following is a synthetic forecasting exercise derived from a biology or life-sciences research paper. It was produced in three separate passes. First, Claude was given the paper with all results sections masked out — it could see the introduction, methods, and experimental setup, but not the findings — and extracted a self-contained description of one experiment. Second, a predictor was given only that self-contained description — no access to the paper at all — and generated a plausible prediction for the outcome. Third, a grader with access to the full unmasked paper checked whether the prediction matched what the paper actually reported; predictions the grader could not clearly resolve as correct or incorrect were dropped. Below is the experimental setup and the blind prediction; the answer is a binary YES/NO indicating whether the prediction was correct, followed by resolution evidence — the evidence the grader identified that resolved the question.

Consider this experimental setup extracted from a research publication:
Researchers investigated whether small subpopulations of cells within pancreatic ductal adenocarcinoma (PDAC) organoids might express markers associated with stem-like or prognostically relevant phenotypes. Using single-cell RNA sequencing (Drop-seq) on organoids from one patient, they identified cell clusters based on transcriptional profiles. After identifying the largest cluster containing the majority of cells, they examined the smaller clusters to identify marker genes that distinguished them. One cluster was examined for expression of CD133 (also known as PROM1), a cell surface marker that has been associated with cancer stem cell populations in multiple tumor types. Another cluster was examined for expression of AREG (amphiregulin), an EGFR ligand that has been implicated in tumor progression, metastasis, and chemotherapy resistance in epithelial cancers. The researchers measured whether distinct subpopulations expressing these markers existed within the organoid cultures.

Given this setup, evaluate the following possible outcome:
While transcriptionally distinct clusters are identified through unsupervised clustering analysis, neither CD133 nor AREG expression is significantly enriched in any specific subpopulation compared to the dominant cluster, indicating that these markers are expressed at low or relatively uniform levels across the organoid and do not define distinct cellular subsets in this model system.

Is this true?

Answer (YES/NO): NO